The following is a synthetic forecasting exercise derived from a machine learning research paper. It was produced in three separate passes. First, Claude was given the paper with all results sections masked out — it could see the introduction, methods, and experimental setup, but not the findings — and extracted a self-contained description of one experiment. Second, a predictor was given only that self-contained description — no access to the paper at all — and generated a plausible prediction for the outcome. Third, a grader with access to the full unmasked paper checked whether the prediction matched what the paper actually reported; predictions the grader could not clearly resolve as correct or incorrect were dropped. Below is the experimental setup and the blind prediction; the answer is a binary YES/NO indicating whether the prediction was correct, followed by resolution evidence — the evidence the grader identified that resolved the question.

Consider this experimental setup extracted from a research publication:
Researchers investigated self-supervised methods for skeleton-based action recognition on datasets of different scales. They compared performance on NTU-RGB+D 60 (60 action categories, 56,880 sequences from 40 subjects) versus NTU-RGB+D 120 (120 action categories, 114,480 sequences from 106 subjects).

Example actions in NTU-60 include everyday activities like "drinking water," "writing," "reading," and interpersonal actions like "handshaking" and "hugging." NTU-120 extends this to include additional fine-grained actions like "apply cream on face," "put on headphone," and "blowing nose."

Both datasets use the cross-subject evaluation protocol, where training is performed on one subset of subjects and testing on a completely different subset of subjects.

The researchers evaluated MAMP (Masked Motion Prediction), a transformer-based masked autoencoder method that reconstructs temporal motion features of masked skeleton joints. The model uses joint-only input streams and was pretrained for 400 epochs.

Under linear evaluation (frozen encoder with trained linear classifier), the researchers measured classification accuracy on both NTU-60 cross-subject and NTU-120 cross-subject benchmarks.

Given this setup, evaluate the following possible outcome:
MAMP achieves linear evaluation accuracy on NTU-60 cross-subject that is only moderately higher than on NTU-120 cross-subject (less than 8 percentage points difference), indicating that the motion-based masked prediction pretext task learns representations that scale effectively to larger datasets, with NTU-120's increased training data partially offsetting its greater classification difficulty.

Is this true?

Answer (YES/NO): YES